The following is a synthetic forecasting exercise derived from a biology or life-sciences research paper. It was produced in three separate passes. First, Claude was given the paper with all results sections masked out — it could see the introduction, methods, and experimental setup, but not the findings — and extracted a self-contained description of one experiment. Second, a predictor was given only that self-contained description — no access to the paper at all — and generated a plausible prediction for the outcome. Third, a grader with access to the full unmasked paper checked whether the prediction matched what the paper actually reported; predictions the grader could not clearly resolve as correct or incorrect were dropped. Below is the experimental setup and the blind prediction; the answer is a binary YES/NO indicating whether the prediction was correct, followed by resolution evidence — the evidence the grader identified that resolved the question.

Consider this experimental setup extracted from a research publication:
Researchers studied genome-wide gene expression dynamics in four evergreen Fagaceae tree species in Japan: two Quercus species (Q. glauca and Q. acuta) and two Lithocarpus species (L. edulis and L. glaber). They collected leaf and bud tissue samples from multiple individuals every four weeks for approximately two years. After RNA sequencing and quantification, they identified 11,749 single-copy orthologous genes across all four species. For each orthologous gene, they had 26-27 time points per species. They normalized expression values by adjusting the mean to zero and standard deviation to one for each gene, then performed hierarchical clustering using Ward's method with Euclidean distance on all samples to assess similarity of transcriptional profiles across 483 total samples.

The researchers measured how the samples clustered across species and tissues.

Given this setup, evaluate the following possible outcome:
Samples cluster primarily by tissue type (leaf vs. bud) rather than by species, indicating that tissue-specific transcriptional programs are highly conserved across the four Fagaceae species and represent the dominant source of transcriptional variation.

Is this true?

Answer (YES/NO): YES